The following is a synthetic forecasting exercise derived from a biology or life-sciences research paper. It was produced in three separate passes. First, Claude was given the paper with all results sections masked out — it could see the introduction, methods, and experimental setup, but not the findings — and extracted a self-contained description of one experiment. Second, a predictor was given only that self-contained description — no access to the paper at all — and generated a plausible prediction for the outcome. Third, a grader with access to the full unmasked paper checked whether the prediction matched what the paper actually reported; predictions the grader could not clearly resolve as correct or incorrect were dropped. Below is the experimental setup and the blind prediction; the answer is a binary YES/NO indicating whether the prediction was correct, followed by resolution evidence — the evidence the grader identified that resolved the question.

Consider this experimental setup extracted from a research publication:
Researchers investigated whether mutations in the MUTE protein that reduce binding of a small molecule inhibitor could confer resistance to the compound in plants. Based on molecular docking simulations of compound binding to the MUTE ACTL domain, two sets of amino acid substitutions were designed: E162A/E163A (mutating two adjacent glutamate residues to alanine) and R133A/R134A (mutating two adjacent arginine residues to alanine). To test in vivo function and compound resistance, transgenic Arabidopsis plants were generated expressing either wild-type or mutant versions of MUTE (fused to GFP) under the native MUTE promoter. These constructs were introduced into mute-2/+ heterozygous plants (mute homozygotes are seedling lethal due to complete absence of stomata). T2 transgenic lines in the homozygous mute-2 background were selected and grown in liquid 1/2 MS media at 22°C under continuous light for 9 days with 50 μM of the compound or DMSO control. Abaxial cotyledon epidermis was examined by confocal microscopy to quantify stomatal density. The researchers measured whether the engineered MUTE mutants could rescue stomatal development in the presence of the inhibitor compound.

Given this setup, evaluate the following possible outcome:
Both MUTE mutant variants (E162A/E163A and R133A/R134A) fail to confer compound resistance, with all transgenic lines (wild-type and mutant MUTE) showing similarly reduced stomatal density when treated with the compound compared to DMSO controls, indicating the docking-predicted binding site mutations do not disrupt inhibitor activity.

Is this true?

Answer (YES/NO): NO